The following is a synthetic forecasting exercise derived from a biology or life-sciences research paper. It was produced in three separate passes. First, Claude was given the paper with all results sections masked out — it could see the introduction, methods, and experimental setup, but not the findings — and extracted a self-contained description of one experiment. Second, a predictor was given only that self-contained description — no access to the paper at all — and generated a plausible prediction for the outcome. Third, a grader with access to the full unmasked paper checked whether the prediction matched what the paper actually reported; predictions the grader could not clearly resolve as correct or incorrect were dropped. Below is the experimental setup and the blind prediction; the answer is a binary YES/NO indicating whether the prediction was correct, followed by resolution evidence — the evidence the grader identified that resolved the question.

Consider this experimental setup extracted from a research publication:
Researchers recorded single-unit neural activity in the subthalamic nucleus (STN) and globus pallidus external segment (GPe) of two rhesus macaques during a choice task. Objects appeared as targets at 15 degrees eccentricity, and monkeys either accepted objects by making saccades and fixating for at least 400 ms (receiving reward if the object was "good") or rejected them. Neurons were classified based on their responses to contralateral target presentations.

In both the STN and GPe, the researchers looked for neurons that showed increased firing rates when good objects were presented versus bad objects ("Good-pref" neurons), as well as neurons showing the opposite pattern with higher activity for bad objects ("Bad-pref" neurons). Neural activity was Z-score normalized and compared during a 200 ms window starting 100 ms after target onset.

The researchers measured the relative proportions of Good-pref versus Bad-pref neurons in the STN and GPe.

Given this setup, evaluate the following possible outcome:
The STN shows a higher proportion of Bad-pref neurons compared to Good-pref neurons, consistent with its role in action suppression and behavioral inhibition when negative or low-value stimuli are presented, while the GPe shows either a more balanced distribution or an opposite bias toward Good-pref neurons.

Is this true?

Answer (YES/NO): NO